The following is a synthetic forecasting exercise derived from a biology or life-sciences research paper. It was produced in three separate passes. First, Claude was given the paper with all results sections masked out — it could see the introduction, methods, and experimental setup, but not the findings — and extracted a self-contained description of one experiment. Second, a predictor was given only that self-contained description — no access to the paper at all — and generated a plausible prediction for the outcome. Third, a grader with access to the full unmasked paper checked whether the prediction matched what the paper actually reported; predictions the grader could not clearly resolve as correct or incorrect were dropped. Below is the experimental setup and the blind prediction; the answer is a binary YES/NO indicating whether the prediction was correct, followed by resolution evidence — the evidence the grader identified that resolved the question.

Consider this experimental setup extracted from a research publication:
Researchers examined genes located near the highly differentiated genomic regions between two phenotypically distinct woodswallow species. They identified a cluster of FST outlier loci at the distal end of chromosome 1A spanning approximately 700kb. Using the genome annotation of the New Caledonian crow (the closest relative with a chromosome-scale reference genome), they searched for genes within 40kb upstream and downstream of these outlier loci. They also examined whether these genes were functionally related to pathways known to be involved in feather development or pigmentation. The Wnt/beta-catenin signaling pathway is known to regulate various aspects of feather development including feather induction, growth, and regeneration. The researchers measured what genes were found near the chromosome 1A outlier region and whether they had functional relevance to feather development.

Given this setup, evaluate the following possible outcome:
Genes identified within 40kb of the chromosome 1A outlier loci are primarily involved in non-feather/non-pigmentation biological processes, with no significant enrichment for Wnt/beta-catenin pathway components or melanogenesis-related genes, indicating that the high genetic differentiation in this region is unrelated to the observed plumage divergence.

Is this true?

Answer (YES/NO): NO